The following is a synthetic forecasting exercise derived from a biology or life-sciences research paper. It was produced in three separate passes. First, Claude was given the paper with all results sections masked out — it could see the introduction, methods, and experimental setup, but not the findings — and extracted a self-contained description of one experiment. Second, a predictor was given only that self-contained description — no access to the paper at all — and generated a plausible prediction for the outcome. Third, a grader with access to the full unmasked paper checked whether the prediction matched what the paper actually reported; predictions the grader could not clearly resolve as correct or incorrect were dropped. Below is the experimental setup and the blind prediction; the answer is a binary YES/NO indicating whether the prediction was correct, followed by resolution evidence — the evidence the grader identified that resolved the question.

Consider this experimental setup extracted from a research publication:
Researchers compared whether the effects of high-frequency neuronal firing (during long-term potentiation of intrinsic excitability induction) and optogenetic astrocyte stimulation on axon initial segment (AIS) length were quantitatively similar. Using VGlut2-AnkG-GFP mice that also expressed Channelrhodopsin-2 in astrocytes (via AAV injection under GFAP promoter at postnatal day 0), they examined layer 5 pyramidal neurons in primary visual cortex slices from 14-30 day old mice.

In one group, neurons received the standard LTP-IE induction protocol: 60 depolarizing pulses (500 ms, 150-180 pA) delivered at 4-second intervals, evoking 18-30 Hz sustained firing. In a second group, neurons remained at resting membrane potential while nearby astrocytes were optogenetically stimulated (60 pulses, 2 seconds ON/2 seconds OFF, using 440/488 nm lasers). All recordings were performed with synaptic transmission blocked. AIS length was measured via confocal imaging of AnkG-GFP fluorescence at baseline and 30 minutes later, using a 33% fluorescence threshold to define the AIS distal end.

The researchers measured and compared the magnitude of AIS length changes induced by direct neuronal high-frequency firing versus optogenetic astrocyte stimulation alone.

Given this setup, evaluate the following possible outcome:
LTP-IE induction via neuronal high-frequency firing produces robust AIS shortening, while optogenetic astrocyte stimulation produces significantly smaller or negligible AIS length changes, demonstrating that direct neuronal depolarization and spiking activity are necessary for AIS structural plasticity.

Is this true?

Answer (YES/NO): NO